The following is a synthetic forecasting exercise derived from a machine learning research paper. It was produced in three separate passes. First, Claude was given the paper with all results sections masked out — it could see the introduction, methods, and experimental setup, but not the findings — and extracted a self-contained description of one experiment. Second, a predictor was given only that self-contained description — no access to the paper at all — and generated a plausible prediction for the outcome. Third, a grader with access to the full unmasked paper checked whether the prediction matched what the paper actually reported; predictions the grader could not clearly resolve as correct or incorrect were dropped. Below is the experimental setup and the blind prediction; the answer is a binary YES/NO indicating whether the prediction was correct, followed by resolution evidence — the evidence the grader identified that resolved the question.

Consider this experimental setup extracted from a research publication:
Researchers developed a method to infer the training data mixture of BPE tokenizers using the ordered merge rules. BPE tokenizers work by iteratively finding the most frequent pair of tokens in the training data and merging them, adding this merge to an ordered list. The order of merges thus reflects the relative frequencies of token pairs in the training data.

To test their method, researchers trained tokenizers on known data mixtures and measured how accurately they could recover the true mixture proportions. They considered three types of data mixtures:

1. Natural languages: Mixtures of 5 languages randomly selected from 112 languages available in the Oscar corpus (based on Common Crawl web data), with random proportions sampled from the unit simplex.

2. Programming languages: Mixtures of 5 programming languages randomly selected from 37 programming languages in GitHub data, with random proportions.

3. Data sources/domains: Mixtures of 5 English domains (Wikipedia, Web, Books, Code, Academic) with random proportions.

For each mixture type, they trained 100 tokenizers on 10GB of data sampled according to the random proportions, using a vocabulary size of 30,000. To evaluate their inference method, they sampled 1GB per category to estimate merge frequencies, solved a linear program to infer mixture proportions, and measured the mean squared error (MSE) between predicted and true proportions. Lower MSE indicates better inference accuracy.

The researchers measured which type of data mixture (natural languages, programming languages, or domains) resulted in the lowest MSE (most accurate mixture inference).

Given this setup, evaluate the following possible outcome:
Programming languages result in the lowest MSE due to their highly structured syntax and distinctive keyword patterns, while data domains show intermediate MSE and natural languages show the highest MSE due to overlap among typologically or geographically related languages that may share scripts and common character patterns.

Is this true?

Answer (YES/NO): NO